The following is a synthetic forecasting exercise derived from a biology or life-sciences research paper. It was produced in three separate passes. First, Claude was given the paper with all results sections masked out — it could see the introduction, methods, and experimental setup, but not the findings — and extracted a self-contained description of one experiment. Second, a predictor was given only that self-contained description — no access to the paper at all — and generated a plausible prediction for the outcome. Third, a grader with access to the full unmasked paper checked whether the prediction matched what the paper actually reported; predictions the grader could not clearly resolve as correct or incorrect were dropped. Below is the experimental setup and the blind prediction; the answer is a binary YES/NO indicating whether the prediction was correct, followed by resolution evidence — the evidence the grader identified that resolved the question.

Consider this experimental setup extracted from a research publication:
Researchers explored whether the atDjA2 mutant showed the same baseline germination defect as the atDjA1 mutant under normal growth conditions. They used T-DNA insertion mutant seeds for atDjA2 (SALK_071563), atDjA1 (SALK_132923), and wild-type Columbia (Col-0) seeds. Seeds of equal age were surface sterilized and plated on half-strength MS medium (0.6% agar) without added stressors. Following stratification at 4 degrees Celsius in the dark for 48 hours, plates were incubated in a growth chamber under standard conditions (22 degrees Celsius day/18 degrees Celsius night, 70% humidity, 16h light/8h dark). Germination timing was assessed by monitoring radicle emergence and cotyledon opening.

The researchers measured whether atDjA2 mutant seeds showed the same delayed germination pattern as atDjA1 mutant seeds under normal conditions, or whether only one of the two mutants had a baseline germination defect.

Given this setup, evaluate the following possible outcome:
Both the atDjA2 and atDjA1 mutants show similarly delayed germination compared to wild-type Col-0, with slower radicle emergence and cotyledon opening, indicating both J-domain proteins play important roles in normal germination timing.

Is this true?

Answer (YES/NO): NO